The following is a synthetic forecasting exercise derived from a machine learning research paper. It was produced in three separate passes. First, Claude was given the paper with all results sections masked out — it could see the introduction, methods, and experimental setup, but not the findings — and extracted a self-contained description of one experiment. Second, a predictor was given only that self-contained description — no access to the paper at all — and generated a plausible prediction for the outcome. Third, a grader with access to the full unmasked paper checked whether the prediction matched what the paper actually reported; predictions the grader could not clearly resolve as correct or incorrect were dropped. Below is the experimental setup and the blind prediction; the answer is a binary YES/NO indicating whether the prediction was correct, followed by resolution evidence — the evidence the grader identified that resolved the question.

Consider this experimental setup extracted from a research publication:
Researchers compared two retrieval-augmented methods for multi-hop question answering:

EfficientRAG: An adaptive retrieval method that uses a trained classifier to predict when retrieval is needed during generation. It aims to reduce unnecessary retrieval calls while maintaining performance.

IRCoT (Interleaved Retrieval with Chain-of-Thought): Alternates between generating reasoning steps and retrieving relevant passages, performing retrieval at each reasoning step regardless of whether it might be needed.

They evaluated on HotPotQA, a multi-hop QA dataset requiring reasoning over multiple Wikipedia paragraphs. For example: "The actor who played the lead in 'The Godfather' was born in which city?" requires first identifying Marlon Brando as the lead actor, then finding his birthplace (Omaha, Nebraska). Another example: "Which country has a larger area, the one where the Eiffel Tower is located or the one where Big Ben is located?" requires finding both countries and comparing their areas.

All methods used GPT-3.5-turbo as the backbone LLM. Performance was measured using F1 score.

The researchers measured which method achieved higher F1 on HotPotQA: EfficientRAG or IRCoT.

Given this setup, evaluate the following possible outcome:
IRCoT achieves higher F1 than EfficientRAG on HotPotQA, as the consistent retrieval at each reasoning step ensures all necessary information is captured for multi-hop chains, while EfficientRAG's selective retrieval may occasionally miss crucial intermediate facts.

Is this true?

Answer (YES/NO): NO